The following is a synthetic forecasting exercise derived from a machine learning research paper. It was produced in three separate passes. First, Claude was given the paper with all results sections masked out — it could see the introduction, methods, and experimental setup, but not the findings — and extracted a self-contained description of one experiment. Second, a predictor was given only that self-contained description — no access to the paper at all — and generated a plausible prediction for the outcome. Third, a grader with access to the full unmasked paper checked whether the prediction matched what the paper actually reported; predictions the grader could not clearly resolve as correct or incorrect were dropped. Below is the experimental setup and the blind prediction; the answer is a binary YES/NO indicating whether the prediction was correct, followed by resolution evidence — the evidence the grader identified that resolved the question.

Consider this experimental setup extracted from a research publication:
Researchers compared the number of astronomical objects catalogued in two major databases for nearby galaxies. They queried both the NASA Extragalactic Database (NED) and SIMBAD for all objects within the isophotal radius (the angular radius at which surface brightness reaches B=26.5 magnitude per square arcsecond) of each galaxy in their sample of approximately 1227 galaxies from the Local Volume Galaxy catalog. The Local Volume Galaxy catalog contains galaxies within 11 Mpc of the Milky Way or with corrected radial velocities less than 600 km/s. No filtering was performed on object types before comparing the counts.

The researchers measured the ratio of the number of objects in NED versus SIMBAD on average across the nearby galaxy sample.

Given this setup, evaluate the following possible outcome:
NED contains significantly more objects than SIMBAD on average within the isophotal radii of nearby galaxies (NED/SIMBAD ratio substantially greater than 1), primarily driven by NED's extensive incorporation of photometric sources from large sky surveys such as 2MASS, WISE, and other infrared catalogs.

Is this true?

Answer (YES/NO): YES